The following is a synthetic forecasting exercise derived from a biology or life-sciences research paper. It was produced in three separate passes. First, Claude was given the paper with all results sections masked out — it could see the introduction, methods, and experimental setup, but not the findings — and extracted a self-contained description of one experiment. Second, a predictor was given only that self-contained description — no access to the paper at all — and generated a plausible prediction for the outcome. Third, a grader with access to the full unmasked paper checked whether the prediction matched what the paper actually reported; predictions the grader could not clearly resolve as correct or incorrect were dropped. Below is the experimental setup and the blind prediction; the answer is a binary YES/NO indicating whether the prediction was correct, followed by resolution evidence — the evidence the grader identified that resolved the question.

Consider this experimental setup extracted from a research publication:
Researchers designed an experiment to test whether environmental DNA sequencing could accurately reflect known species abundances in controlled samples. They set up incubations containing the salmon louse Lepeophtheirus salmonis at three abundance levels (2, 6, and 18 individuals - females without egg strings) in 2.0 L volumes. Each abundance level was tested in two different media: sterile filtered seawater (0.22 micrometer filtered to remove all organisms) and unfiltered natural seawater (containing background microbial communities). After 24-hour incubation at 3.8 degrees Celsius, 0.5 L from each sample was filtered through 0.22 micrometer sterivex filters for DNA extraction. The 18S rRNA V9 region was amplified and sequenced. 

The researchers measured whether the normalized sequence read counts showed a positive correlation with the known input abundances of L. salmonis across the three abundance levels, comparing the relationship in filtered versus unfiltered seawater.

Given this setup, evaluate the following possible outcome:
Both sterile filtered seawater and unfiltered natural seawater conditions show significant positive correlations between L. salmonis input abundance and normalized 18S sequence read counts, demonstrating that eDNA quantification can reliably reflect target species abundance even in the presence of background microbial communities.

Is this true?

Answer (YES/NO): NO